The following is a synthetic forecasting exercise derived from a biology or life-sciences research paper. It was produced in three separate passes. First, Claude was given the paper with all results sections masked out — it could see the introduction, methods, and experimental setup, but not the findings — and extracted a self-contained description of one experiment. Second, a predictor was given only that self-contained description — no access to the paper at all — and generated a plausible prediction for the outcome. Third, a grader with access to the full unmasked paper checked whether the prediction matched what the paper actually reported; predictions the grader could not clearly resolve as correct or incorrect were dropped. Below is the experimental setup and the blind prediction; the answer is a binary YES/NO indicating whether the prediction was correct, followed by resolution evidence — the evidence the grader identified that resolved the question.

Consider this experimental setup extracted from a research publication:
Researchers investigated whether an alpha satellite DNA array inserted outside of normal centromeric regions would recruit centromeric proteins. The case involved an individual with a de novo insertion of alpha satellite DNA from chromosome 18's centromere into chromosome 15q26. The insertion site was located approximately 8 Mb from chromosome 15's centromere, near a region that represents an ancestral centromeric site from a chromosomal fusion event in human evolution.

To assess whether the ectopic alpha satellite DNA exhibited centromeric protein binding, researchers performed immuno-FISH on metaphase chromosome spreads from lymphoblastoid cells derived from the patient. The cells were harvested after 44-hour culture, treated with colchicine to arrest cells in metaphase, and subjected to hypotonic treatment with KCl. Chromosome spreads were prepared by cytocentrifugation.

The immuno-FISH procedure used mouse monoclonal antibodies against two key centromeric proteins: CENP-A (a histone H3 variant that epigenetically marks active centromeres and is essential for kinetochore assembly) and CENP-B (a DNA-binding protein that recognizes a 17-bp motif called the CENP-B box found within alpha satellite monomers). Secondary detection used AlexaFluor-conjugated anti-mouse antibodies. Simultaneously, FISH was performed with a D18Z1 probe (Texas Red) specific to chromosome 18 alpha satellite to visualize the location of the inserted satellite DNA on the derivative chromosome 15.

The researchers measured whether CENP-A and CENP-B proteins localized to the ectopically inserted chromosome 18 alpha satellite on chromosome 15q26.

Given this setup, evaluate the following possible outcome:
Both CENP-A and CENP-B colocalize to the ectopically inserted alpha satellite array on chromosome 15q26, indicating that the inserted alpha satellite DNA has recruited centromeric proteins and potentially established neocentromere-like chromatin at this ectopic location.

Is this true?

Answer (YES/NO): NO